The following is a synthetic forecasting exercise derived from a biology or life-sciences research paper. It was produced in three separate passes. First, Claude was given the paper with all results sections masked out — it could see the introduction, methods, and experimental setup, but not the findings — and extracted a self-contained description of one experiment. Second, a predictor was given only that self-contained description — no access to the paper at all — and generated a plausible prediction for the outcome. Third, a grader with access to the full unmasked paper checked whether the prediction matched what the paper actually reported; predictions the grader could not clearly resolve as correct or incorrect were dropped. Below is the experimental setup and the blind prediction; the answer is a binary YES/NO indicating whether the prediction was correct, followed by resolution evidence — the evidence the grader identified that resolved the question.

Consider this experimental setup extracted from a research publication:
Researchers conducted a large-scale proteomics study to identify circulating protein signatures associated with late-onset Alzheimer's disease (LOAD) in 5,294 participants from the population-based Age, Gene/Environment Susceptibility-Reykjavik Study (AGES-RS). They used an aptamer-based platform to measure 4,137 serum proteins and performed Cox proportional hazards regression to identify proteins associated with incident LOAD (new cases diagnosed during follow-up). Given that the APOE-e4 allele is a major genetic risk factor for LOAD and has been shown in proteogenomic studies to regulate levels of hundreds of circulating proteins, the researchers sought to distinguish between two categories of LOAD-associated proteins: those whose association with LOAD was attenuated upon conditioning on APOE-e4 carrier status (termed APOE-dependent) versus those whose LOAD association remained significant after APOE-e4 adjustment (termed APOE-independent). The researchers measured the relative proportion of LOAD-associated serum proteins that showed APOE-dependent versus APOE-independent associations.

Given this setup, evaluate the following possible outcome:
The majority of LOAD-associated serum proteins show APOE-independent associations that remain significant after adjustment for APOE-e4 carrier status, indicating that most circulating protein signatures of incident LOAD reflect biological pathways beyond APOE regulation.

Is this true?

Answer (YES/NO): NO